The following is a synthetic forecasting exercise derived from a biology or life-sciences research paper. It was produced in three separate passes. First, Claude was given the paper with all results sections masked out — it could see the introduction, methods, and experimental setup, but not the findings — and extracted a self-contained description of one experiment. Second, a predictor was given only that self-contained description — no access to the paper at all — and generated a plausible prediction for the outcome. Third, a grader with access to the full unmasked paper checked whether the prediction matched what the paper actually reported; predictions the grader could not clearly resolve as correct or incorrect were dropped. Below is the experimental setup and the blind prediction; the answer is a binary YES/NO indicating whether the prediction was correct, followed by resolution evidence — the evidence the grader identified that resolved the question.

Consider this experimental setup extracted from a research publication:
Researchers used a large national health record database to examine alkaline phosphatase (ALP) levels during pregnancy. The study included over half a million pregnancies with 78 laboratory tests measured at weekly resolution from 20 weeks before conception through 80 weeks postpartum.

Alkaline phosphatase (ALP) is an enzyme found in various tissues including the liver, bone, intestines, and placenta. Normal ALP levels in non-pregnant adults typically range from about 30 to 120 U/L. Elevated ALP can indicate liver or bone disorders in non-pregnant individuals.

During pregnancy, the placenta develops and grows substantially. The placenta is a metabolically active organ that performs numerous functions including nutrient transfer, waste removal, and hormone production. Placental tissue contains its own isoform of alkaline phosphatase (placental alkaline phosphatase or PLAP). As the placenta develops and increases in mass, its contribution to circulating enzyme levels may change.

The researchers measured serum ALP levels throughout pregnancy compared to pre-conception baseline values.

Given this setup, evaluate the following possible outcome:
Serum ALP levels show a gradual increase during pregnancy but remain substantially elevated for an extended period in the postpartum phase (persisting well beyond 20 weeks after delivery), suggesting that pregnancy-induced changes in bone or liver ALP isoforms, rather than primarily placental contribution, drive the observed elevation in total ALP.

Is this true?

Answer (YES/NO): NO